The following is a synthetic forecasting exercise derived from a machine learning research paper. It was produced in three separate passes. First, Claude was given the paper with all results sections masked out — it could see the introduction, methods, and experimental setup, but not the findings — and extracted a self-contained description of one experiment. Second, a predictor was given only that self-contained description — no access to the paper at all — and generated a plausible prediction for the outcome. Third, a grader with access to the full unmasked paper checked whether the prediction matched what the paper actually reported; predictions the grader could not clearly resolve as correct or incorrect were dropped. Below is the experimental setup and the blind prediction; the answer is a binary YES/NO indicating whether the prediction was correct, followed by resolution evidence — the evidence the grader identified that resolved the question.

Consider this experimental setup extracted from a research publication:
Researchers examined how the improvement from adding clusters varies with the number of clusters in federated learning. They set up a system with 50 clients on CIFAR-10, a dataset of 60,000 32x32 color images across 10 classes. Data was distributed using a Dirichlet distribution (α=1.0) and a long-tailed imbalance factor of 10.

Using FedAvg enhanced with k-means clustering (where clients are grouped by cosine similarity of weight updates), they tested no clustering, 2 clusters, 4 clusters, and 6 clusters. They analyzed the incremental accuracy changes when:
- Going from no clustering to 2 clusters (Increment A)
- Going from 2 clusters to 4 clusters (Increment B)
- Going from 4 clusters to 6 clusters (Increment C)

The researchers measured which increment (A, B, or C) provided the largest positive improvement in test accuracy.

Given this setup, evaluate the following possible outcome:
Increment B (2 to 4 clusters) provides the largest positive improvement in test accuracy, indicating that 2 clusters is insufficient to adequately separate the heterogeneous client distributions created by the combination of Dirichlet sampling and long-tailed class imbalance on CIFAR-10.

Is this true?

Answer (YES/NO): YES